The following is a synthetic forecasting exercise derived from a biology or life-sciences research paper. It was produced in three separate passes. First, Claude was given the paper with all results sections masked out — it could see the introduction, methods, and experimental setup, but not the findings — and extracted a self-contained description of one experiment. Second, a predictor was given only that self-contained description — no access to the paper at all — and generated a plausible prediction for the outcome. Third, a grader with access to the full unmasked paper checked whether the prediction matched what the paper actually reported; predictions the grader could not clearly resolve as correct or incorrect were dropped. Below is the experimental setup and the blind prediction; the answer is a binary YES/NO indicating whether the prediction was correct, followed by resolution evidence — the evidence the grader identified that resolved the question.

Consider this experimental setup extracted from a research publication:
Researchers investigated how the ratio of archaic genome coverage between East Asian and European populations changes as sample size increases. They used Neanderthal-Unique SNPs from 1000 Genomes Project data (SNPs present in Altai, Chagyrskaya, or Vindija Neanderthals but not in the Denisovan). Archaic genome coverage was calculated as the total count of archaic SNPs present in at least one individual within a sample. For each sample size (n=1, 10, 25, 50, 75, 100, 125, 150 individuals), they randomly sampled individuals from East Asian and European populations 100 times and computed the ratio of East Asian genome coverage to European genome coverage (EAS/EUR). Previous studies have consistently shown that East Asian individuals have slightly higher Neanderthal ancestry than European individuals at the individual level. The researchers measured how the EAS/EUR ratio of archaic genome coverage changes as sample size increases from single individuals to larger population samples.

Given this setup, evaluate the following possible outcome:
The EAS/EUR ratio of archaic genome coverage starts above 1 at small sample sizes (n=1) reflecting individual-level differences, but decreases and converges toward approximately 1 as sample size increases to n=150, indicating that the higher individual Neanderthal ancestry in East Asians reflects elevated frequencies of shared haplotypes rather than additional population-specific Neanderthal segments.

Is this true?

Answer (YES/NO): NO